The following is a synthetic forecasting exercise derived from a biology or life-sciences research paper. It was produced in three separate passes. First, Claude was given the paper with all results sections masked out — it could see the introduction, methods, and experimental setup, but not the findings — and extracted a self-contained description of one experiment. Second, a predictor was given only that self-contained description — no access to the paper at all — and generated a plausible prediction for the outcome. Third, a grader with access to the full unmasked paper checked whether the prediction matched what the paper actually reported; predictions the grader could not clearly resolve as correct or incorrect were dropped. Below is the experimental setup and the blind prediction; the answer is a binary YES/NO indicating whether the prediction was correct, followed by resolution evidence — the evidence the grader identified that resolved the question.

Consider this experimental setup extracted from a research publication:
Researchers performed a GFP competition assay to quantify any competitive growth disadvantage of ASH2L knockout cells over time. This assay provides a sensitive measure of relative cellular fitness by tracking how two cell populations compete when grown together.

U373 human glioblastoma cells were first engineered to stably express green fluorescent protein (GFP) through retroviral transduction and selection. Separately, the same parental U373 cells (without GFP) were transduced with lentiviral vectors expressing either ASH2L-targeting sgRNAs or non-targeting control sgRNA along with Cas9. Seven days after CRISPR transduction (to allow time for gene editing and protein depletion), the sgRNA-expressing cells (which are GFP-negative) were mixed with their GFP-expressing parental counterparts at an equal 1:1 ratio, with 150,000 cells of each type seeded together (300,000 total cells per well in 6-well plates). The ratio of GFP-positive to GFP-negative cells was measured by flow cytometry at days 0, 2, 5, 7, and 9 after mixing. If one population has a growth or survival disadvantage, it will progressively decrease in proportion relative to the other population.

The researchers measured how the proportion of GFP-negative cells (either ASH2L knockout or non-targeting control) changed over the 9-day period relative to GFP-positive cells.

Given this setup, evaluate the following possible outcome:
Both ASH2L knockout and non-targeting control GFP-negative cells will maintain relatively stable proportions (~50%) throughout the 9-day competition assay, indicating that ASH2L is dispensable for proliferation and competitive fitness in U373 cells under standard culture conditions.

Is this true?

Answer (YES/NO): NO